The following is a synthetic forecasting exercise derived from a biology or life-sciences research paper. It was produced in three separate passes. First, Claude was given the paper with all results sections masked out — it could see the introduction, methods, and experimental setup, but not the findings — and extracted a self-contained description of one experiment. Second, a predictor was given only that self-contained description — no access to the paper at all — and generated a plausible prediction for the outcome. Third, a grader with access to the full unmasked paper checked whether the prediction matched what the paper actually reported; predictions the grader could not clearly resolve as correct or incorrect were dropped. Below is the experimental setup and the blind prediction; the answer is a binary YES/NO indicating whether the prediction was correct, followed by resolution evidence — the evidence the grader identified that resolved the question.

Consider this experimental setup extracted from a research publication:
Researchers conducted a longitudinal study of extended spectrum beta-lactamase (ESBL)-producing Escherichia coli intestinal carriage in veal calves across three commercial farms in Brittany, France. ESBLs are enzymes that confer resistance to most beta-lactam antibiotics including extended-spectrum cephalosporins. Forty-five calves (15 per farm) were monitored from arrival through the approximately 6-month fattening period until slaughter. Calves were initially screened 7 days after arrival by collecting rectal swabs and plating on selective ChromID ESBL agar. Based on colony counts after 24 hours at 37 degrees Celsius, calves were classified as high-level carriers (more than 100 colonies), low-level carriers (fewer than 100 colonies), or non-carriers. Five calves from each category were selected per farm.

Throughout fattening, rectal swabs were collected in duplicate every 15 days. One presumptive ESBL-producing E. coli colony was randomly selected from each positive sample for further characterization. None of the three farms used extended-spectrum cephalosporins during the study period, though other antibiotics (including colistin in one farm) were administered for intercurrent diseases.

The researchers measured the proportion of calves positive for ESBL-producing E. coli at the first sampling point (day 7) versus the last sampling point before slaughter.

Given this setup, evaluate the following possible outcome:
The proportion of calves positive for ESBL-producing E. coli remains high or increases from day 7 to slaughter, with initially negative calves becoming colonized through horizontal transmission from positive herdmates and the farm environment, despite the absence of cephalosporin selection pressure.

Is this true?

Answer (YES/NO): NO